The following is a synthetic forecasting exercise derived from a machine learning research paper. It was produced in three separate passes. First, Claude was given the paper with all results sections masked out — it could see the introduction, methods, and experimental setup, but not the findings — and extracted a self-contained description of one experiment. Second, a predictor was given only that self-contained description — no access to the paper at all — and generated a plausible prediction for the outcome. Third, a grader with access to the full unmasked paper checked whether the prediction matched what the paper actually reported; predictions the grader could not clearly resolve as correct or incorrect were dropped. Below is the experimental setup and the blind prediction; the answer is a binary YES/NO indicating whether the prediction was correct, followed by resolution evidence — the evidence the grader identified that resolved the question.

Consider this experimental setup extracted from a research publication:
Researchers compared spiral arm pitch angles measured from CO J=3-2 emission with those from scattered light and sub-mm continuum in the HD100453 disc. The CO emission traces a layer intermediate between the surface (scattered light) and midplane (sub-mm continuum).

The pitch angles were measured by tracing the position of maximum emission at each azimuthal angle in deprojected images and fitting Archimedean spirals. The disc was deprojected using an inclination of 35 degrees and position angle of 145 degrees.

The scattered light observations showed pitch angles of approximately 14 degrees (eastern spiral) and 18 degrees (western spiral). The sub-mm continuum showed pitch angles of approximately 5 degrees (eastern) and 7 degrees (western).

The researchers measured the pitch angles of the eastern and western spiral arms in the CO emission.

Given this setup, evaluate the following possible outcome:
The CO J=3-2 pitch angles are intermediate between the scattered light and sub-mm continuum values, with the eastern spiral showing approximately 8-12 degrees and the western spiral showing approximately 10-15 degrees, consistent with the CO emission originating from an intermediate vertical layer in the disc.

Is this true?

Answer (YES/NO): NO